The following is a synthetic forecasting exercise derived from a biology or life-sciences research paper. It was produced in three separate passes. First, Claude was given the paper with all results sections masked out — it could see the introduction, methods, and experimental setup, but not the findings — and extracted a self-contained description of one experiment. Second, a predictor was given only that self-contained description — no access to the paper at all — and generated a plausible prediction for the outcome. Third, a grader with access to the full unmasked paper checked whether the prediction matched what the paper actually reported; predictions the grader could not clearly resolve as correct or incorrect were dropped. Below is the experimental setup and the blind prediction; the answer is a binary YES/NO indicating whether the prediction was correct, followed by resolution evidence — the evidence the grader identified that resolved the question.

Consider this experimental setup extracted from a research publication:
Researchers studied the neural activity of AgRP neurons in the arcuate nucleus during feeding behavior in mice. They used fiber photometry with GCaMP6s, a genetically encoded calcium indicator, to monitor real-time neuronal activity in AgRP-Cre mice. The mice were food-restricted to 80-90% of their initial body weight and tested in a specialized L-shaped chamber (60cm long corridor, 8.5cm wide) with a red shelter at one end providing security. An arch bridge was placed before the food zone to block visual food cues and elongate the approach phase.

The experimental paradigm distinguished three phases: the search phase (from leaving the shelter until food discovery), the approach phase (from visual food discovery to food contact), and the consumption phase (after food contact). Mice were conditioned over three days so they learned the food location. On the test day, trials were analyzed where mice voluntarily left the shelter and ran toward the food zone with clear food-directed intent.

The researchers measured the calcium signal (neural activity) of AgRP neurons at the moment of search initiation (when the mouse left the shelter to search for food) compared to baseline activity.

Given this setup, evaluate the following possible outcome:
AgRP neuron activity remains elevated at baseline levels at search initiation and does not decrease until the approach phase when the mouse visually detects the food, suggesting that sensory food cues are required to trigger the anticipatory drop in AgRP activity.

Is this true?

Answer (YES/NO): NO